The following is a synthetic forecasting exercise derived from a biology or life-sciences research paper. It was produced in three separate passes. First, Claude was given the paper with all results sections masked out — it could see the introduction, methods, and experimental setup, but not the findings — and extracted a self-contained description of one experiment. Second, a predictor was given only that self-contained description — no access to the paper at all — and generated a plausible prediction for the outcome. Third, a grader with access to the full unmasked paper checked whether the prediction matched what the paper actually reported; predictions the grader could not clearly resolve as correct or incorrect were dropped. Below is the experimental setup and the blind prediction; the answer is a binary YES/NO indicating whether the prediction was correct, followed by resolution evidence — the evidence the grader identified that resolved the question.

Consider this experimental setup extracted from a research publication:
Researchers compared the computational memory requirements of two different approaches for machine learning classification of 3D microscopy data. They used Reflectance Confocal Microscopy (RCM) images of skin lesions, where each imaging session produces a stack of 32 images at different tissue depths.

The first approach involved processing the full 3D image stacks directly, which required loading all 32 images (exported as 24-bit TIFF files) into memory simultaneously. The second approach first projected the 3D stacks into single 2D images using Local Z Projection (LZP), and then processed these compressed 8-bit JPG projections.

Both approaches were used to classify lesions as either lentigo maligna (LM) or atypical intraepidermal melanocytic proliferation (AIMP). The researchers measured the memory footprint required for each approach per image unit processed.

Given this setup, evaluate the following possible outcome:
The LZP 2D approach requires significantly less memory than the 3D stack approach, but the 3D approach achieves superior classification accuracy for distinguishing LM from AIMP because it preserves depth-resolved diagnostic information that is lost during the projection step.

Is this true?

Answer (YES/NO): NO